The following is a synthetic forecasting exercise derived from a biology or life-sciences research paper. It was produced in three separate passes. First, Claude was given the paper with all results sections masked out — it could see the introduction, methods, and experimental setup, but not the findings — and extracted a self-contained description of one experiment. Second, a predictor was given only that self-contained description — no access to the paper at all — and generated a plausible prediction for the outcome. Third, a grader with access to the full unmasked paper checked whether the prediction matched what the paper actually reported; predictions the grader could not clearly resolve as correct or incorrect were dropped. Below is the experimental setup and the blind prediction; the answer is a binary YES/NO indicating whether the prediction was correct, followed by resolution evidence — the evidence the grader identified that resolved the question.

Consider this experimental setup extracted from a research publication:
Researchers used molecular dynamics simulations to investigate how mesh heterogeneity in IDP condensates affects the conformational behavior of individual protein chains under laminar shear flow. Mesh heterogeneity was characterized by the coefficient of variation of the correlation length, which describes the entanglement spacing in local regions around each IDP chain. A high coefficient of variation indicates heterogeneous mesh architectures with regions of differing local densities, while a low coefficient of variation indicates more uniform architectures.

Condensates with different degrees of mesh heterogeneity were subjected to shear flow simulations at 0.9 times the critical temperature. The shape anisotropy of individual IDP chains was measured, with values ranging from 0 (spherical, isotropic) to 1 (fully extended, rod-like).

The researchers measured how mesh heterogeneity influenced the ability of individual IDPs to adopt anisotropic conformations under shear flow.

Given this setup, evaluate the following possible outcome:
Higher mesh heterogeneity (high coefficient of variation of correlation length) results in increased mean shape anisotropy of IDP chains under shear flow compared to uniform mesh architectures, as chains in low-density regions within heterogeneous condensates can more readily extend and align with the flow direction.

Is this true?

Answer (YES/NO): YES